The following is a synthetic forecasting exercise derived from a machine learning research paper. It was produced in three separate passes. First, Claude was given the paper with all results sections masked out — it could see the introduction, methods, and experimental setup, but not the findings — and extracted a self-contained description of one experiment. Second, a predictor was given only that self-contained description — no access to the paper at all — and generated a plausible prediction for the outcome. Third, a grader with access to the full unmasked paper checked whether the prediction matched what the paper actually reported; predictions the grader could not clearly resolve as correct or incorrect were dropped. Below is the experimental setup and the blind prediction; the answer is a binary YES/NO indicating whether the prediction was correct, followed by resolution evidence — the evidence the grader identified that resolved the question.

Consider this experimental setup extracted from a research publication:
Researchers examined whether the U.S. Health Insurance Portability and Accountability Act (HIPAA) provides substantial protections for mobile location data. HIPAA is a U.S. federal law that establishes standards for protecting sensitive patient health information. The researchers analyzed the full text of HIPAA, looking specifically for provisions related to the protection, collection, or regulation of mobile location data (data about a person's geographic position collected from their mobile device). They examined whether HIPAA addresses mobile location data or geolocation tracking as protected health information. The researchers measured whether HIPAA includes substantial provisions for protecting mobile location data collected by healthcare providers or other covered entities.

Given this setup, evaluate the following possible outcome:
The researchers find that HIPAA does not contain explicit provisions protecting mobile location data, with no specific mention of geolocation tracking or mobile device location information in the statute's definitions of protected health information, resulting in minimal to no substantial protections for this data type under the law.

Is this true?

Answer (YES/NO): YES